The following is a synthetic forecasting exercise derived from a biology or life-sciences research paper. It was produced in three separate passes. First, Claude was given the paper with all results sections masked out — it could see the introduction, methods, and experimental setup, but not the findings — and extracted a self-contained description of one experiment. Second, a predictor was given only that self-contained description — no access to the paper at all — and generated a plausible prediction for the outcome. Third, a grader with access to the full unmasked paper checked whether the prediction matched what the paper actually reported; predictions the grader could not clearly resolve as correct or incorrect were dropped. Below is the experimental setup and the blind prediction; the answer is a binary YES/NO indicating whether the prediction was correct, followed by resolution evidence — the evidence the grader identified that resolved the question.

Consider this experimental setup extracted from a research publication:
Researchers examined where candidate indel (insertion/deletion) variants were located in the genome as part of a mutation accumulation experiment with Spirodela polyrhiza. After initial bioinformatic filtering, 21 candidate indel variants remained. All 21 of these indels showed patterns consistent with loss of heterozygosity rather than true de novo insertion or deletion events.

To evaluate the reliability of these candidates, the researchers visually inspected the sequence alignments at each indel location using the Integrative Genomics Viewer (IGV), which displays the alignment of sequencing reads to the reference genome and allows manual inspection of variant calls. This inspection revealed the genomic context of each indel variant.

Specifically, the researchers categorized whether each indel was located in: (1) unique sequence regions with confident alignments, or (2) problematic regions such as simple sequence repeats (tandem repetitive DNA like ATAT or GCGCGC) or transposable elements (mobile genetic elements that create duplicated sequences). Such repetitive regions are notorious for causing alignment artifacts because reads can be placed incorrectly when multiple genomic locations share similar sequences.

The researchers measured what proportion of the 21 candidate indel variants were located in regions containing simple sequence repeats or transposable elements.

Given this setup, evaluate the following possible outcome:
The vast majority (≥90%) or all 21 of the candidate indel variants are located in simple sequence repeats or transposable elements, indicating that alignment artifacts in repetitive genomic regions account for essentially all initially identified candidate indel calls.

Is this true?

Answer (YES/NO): YES